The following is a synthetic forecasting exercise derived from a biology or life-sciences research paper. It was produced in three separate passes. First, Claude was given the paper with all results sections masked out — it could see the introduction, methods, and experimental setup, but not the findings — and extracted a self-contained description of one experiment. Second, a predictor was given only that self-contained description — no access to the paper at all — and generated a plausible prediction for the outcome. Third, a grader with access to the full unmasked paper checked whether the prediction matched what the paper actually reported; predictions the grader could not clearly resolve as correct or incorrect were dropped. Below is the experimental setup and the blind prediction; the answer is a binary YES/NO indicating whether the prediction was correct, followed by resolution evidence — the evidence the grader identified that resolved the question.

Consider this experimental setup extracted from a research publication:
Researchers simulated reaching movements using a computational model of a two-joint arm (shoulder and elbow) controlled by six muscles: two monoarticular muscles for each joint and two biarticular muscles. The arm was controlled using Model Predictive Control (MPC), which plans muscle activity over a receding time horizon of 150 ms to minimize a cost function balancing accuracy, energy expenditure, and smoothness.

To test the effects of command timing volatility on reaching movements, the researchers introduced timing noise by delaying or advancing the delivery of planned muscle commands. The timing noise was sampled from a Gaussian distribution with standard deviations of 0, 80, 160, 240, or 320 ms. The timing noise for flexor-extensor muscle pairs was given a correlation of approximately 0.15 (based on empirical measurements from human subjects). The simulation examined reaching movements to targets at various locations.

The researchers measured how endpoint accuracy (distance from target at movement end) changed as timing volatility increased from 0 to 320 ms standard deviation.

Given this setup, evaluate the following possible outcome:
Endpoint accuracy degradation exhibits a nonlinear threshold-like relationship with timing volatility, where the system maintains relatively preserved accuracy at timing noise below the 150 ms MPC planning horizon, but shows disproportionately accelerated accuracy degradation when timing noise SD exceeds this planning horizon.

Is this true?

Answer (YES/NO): NO